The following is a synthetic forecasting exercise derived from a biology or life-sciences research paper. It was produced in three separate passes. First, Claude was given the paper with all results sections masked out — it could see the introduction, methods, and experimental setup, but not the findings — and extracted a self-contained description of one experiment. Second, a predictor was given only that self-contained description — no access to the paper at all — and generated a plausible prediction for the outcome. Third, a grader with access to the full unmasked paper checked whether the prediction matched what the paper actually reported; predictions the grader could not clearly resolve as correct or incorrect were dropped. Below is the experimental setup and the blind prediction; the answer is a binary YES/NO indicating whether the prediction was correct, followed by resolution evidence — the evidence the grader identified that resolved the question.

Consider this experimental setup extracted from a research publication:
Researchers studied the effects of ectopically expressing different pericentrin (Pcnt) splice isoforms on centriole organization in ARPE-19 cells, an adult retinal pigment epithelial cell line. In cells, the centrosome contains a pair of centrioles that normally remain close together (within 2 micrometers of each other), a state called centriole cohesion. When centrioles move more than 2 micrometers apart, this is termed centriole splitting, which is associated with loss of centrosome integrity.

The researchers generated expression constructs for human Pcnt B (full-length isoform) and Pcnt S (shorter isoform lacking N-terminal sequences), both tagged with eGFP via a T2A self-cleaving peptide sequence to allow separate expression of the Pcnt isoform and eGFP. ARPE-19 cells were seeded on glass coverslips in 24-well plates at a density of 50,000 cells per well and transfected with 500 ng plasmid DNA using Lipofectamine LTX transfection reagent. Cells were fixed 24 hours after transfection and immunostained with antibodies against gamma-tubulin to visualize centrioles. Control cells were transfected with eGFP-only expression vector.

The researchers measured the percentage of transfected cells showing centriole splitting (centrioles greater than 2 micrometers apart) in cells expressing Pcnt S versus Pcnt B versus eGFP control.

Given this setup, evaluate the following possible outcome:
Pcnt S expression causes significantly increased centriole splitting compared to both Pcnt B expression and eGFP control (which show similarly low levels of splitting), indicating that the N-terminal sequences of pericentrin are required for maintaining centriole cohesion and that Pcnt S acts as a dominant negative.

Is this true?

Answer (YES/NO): NO